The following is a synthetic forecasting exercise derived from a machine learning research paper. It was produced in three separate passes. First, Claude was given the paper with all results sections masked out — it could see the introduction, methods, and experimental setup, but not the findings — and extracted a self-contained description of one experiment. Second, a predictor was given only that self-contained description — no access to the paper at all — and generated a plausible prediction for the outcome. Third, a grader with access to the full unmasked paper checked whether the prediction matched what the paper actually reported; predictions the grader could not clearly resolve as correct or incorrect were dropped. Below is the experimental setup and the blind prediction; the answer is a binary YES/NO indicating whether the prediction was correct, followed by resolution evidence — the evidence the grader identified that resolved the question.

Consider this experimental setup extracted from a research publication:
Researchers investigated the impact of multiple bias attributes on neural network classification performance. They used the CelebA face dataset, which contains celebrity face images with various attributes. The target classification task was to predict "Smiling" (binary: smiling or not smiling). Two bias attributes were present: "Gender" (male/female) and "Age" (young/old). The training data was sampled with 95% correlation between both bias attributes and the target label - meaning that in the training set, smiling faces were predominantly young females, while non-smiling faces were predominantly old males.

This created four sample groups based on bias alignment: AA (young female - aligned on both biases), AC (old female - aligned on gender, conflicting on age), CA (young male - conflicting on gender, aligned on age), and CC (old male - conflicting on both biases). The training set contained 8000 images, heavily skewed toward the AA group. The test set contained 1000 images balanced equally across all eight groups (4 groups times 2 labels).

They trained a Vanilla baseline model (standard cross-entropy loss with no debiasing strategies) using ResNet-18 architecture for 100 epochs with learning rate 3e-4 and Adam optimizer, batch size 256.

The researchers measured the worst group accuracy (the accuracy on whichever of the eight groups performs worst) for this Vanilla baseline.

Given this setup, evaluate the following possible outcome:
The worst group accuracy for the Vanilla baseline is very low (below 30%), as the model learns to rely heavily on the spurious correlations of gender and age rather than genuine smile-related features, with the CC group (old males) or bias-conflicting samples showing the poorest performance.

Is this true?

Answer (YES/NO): NO